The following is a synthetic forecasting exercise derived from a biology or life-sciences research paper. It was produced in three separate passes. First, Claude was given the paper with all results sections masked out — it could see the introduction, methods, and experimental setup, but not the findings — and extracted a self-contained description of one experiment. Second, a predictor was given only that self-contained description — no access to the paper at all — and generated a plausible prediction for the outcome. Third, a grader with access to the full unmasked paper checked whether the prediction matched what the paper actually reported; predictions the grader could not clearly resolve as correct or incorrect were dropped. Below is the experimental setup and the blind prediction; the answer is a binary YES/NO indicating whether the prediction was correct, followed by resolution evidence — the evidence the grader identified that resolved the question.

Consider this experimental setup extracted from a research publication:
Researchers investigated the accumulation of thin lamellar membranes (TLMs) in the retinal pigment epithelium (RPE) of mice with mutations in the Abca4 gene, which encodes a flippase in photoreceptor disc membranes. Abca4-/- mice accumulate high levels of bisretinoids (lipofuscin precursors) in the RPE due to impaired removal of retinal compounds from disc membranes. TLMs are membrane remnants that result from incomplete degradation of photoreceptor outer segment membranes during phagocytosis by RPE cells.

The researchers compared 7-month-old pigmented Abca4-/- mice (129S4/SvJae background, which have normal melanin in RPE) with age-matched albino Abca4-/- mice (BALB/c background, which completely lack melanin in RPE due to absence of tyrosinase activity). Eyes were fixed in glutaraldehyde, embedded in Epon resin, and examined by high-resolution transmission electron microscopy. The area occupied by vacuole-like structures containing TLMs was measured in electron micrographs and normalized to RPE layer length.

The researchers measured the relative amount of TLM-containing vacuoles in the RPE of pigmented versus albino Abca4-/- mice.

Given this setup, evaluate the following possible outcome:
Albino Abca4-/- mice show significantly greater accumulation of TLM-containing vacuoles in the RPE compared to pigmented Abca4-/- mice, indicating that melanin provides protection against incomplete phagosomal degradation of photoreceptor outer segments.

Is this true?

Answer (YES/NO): YES